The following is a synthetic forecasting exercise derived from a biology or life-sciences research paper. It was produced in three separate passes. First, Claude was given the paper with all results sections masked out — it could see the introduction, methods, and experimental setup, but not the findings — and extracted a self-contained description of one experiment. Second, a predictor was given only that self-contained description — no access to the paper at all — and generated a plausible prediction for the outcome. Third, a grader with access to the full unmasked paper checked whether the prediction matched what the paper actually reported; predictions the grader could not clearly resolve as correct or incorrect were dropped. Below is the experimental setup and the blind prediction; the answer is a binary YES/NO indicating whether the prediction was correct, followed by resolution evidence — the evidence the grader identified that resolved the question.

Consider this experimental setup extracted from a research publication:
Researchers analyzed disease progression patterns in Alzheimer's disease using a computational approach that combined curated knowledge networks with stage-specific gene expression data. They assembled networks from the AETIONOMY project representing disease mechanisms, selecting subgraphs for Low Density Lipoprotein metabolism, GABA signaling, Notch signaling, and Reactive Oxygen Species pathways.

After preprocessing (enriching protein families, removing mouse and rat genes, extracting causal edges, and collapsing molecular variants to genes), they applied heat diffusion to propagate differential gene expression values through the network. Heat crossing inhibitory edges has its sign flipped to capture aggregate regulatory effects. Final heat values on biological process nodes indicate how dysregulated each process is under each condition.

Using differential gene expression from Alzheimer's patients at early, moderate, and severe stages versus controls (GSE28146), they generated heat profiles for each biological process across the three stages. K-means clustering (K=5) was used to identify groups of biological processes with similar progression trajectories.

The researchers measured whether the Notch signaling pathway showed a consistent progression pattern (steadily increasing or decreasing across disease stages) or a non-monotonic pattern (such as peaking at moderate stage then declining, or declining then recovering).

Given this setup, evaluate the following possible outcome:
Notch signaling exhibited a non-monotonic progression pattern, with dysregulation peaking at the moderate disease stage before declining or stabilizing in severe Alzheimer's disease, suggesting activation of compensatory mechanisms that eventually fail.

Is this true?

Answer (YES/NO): NO